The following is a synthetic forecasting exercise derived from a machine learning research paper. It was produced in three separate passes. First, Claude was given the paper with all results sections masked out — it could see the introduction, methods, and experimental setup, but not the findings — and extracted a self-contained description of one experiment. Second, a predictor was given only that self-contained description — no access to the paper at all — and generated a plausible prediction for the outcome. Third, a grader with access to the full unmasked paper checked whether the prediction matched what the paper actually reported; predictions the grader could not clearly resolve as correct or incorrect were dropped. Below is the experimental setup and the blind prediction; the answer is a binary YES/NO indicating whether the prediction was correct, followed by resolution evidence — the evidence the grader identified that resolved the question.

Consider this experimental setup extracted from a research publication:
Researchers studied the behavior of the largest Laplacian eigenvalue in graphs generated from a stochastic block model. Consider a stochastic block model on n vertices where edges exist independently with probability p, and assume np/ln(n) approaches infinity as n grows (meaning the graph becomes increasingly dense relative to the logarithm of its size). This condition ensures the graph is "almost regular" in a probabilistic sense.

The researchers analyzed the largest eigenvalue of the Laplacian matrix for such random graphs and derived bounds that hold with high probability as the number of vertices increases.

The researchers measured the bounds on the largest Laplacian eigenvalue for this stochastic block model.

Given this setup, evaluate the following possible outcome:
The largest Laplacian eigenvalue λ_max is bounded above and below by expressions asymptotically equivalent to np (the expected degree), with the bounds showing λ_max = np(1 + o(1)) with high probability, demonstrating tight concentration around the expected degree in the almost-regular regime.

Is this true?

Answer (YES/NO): YES